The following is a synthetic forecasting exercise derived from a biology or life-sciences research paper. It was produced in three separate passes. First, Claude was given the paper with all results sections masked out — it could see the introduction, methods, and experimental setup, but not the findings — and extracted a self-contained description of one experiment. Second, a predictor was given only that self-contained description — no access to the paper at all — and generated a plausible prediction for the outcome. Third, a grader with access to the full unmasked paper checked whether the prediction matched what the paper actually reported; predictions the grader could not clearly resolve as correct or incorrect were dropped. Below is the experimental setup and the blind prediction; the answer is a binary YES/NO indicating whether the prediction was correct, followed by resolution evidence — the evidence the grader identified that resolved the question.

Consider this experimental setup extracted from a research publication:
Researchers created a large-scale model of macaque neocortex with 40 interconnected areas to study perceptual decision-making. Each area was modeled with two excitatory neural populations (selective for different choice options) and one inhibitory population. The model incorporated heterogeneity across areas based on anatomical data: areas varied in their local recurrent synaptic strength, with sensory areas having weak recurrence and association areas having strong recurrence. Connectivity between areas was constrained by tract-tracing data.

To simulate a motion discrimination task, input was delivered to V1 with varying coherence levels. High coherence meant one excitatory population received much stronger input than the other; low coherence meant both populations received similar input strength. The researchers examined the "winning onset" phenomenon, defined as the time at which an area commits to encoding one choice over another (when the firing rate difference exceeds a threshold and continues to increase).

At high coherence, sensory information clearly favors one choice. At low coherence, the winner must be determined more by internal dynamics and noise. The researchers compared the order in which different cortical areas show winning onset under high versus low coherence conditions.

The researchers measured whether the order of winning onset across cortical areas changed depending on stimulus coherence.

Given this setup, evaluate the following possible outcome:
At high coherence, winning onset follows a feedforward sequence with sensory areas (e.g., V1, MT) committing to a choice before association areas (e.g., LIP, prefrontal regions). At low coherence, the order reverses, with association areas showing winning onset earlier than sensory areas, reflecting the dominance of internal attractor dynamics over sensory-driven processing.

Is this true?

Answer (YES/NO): YES